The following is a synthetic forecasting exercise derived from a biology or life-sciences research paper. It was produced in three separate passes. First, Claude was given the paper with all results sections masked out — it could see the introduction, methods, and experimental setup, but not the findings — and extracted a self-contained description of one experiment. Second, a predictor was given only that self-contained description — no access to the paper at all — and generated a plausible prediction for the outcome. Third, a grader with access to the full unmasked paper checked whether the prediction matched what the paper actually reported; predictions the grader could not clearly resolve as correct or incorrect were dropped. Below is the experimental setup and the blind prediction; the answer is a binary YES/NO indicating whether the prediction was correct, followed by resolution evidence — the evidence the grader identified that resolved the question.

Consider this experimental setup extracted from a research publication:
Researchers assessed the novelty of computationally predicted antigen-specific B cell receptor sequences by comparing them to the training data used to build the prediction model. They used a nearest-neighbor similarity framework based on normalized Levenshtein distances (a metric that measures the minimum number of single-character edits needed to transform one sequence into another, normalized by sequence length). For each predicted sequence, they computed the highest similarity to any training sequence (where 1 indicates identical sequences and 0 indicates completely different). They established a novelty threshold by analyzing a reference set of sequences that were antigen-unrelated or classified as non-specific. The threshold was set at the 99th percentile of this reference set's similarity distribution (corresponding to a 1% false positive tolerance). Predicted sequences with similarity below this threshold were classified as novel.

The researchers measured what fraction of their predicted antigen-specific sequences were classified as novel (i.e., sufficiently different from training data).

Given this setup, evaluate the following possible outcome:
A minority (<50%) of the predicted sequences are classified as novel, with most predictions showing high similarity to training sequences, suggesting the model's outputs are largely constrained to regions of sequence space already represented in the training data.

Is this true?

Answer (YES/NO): NO